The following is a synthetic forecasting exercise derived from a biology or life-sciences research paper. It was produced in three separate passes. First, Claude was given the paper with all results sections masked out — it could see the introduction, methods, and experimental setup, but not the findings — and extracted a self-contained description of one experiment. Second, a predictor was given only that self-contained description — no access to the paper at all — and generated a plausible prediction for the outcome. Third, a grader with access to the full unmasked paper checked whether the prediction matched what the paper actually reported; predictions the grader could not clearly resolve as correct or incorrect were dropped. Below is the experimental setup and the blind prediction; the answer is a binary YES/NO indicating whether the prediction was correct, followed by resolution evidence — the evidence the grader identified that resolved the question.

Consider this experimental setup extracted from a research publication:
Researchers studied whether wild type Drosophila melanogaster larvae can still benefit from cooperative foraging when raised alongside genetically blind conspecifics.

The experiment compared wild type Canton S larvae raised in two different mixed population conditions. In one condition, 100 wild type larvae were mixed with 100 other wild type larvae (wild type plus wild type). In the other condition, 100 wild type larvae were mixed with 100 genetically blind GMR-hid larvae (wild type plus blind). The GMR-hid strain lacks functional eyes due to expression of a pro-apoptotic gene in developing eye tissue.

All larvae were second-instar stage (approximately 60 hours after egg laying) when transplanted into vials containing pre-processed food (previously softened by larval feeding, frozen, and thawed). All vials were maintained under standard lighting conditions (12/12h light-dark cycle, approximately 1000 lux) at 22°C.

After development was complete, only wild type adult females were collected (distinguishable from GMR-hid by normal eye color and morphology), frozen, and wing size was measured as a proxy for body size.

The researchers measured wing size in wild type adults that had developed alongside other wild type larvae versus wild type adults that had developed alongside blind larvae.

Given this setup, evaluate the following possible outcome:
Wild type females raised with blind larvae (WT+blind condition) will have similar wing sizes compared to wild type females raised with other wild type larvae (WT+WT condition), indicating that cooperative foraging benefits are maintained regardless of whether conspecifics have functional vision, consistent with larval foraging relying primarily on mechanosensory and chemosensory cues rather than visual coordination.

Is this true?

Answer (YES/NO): NO